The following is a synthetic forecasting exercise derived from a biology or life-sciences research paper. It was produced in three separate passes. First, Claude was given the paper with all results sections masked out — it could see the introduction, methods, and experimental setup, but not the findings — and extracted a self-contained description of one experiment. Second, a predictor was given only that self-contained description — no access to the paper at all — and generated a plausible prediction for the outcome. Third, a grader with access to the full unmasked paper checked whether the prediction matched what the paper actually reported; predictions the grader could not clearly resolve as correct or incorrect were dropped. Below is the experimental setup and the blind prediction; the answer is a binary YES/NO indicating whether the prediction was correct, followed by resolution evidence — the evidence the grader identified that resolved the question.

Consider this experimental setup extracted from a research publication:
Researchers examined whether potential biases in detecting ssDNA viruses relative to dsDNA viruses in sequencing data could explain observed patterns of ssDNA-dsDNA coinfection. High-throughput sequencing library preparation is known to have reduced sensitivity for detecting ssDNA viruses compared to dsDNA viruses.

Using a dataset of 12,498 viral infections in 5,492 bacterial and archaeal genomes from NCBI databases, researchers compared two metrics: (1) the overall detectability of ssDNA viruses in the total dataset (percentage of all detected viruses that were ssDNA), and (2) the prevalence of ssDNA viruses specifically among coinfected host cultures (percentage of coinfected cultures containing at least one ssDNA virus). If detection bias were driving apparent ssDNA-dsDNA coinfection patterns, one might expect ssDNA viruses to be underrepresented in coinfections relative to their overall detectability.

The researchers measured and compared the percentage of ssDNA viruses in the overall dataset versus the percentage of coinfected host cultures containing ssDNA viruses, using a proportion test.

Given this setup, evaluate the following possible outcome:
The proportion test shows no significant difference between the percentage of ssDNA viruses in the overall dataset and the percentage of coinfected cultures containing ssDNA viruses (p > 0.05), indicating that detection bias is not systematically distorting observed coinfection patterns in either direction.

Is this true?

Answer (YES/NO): YES